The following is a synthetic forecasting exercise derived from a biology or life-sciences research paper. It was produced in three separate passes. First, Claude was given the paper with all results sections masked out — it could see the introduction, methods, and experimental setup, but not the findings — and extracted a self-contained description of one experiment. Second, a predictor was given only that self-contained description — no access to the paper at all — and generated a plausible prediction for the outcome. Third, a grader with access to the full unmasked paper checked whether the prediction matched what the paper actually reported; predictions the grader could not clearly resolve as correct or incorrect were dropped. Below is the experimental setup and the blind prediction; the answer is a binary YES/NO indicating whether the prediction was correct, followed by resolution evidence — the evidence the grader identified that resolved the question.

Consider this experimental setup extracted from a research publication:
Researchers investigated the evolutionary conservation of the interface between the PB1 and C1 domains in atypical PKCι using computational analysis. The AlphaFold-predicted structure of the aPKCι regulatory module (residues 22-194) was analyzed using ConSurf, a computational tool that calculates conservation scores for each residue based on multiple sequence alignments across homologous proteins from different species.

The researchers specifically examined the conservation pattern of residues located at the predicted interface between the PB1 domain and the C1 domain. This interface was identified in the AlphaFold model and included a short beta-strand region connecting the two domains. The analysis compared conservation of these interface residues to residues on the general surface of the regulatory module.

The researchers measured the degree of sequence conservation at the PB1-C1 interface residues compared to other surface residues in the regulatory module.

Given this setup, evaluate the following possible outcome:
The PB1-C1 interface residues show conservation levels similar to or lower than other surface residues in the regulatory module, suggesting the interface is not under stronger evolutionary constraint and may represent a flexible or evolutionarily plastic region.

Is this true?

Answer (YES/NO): NO